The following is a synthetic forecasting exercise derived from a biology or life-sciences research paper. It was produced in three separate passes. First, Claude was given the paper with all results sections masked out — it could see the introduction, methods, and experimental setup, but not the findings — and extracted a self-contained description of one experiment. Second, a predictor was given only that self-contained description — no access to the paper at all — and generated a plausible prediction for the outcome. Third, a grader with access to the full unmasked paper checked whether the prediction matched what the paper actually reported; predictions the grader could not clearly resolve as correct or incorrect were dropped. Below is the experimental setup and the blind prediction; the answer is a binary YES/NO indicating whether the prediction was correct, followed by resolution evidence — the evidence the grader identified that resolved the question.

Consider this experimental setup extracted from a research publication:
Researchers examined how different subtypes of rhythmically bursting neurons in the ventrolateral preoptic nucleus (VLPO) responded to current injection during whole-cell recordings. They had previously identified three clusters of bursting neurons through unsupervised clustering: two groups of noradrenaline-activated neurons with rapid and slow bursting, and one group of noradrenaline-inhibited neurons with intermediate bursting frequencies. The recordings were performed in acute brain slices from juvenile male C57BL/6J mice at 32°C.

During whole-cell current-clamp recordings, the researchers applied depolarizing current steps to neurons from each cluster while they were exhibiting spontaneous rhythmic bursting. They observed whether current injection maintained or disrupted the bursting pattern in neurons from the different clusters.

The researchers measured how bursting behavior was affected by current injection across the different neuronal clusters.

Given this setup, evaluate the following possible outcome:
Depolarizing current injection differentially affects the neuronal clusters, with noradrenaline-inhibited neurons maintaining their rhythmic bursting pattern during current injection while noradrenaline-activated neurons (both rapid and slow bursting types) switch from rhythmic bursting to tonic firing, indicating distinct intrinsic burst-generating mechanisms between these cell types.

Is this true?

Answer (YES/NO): NO